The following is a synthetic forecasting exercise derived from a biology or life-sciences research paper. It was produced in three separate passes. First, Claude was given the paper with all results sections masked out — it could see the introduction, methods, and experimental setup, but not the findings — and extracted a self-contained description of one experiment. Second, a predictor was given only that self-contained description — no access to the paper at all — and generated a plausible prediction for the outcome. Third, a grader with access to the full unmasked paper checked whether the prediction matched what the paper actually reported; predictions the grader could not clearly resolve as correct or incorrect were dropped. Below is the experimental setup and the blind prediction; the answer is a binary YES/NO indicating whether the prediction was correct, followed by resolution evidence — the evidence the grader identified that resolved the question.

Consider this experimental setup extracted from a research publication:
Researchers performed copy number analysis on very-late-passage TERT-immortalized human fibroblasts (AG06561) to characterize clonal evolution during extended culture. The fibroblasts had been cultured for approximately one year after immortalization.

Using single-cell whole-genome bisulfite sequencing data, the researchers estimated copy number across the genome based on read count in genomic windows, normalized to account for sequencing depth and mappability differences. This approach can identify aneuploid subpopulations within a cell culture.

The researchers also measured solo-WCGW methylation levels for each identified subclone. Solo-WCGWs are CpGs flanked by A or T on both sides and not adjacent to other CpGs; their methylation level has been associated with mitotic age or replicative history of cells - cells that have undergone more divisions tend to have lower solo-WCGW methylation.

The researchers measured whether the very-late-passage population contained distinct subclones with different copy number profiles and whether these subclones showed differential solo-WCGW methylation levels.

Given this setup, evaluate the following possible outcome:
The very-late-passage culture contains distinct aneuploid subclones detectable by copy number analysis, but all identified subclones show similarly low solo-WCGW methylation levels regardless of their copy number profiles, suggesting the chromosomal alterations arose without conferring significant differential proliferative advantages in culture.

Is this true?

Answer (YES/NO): NO